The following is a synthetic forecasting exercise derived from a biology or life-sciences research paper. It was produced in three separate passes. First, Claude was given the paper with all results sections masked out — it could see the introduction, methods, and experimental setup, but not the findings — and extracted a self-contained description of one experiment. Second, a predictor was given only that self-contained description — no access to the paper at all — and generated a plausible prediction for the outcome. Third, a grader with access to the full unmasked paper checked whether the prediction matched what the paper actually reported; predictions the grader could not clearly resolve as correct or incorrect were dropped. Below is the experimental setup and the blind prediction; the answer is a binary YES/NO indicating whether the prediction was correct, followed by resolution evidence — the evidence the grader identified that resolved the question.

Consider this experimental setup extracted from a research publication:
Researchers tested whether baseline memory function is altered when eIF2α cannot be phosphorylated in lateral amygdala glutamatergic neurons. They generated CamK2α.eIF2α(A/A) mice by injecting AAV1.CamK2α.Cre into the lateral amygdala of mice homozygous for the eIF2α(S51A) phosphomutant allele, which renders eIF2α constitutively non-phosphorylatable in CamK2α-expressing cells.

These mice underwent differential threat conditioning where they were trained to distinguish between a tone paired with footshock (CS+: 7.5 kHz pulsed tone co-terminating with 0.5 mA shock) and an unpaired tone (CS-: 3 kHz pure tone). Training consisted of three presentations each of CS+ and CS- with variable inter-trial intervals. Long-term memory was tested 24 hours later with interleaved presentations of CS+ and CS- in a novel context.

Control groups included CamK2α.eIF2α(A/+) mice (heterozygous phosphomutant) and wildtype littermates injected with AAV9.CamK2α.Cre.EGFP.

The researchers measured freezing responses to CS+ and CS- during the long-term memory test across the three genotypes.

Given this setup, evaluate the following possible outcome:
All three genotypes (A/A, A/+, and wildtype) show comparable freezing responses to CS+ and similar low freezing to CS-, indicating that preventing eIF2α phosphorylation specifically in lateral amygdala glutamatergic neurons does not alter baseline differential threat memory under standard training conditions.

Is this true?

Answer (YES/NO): NO